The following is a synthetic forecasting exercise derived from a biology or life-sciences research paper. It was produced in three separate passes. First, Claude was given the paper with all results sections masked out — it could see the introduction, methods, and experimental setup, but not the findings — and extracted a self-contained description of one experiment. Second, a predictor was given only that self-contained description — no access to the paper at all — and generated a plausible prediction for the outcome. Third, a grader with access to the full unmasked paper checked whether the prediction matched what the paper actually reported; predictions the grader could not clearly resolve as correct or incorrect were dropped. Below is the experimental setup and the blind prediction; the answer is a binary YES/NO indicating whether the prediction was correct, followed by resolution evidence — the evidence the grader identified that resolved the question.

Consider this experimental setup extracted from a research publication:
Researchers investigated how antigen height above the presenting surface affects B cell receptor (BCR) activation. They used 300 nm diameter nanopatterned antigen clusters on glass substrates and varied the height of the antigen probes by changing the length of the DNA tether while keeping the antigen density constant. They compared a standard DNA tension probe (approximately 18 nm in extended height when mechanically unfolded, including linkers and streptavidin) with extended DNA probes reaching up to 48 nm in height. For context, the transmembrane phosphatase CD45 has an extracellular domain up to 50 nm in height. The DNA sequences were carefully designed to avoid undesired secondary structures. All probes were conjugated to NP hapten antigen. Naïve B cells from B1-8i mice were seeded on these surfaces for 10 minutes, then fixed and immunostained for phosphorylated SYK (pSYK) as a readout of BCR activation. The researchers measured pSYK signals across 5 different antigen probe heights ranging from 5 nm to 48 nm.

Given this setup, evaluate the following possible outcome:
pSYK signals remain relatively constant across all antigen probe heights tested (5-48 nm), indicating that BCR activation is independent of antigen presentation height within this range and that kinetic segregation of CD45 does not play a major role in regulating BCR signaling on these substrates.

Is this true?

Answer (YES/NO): NO